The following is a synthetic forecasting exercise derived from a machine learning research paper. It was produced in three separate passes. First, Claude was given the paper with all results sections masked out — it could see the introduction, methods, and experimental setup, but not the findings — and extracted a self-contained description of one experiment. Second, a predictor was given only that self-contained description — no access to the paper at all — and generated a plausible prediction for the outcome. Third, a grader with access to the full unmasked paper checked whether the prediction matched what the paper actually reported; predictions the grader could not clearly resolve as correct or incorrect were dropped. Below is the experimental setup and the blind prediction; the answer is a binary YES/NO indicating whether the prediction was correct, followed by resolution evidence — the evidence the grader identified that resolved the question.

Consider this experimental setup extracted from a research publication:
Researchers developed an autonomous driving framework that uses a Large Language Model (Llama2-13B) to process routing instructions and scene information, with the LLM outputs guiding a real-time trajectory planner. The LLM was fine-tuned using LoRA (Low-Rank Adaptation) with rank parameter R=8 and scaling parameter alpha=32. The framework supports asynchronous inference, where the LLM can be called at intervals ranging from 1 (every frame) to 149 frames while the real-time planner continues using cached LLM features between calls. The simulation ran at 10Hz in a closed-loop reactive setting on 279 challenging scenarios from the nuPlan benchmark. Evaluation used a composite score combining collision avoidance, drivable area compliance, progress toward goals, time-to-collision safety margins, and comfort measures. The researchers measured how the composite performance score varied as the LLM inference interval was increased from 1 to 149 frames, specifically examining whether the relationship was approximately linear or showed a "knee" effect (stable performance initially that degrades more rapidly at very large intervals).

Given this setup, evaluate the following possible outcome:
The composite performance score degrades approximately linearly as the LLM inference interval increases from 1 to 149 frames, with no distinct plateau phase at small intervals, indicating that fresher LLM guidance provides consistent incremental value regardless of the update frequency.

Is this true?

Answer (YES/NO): NO